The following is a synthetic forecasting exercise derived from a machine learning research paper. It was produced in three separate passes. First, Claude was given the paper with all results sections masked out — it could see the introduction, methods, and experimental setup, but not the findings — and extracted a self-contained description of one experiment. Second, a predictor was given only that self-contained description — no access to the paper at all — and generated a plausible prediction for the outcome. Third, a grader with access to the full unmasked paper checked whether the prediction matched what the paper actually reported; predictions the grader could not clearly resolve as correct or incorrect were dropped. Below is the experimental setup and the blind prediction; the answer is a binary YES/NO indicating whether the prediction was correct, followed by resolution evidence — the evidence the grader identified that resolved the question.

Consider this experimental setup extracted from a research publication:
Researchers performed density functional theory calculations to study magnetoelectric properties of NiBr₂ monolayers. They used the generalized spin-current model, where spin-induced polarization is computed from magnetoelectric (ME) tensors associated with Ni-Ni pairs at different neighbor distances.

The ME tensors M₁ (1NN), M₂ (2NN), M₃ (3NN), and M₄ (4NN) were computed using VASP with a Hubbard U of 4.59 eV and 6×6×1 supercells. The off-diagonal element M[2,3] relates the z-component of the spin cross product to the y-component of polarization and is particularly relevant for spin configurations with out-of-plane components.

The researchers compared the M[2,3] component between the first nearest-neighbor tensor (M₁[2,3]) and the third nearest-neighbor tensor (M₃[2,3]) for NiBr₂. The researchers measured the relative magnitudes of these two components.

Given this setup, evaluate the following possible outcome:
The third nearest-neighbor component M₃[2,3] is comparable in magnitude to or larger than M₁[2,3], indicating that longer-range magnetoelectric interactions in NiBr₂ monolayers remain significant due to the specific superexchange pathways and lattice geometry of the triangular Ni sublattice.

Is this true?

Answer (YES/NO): YES